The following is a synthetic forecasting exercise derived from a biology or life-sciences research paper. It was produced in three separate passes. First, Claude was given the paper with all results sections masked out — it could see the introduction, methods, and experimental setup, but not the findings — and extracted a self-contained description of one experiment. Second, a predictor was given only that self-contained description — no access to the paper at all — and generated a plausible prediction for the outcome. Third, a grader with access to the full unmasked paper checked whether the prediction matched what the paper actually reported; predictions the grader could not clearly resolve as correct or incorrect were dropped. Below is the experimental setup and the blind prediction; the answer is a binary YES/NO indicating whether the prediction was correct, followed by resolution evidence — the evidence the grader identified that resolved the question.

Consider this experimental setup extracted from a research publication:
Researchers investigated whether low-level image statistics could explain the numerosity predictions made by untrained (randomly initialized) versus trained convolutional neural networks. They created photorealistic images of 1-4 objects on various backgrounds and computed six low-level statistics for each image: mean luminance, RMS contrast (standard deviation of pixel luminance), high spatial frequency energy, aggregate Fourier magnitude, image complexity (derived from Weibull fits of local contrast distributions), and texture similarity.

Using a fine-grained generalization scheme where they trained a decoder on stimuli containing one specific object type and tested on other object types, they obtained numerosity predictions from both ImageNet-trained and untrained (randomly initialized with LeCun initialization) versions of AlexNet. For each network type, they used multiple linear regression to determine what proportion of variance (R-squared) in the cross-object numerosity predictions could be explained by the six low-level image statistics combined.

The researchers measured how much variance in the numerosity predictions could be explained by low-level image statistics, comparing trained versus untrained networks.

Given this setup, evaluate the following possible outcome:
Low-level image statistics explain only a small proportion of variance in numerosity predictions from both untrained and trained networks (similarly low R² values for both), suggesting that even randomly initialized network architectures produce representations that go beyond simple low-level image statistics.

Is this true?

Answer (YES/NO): NO